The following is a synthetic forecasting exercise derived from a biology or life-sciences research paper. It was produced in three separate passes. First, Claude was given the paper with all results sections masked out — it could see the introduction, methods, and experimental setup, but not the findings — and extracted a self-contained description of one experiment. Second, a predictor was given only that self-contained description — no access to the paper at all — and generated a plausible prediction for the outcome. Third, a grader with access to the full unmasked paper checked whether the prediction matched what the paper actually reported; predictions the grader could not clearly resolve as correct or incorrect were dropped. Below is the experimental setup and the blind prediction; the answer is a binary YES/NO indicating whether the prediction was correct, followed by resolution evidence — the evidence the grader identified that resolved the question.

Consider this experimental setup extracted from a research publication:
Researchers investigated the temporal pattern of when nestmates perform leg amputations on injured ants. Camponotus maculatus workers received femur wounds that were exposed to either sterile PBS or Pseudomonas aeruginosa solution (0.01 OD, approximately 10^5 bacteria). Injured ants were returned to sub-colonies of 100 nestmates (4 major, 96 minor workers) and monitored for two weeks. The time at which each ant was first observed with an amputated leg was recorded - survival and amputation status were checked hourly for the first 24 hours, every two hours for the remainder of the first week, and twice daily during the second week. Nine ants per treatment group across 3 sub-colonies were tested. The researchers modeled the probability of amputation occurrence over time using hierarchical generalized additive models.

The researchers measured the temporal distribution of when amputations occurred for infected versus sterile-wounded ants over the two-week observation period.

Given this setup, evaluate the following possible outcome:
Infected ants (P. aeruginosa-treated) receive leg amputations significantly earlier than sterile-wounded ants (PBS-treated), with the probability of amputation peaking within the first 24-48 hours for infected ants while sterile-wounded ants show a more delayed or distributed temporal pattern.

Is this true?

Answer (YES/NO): NO